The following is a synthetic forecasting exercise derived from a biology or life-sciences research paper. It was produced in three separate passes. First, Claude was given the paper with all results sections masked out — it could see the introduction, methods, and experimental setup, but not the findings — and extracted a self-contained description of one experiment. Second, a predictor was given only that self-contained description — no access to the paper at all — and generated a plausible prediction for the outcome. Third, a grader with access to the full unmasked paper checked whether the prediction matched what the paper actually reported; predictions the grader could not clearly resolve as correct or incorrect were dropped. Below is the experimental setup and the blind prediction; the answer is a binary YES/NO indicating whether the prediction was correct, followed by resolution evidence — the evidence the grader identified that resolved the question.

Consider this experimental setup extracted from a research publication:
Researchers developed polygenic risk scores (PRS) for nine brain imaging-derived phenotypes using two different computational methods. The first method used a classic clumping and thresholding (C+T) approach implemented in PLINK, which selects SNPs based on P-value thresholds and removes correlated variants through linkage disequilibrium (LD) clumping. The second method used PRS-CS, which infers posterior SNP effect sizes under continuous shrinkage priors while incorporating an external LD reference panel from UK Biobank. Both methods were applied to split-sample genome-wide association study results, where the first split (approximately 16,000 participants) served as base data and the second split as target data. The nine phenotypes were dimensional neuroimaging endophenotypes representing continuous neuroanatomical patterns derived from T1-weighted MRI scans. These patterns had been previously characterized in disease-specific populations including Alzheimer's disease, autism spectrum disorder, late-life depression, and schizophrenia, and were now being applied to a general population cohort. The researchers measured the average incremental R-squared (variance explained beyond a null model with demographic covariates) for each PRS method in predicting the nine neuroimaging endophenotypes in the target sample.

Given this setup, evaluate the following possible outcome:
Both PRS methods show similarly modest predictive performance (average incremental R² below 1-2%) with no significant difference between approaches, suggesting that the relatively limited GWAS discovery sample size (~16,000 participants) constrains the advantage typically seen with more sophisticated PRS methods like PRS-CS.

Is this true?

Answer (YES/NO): NO